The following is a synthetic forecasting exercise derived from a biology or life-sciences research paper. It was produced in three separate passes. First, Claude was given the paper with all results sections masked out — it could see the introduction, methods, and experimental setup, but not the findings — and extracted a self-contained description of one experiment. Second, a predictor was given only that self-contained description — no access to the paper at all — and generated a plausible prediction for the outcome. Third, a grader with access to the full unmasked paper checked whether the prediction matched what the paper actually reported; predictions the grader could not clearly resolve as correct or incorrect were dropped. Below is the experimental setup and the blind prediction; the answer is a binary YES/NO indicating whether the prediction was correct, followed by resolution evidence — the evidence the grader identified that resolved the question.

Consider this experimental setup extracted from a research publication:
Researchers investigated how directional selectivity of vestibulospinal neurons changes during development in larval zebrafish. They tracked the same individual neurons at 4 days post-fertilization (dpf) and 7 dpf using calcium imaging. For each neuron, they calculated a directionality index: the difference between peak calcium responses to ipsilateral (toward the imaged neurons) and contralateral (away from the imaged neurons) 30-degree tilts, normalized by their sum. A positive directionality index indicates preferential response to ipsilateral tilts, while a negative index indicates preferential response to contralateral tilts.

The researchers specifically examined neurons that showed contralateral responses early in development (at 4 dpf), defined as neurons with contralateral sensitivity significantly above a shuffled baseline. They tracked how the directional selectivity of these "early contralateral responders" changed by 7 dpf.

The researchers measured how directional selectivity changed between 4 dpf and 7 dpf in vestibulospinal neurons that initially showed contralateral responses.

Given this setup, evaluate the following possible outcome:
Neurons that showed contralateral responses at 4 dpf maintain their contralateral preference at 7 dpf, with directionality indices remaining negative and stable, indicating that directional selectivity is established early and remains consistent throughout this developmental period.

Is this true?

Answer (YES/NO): NO